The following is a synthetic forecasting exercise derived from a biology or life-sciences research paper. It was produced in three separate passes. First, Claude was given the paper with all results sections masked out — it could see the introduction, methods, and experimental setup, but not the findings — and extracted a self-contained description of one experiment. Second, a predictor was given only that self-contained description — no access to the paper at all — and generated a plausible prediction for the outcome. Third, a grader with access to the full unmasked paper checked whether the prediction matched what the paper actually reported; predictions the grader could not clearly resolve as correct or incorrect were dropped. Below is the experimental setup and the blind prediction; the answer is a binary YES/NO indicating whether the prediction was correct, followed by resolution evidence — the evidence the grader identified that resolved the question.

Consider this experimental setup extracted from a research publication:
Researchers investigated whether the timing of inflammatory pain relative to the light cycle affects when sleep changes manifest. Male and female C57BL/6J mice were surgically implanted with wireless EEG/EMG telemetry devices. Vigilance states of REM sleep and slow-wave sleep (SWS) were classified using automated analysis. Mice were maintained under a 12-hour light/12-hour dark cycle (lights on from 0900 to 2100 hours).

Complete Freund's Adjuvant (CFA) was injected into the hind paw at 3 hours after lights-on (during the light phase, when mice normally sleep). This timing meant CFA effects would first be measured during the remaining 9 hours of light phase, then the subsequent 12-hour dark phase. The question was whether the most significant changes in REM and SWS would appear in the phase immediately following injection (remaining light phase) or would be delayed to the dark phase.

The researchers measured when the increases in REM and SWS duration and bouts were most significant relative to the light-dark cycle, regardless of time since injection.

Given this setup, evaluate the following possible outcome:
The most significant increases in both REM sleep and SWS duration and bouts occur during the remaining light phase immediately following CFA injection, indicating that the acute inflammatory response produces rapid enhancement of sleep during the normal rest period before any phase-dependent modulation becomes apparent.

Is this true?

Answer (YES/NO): NO